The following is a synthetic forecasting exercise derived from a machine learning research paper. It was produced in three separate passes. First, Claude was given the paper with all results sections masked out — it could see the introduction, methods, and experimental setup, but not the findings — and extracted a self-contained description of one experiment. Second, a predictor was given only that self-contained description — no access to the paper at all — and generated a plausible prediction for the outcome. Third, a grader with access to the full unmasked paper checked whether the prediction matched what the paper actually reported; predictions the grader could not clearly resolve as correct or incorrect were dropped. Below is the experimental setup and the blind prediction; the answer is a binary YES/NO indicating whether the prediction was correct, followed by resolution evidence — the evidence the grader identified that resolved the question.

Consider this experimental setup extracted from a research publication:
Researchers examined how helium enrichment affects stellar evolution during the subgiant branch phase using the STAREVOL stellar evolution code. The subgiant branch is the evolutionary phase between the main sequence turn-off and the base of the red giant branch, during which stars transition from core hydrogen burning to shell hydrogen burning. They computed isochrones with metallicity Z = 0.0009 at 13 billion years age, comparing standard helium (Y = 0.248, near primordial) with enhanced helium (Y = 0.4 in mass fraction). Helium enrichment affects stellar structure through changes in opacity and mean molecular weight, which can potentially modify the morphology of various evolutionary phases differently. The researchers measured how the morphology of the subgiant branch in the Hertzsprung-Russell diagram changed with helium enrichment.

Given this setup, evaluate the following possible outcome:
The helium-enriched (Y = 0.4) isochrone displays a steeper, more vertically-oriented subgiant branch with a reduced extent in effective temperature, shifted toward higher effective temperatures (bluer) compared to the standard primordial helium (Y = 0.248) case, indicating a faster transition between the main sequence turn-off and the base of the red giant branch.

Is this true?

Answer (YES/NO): NO